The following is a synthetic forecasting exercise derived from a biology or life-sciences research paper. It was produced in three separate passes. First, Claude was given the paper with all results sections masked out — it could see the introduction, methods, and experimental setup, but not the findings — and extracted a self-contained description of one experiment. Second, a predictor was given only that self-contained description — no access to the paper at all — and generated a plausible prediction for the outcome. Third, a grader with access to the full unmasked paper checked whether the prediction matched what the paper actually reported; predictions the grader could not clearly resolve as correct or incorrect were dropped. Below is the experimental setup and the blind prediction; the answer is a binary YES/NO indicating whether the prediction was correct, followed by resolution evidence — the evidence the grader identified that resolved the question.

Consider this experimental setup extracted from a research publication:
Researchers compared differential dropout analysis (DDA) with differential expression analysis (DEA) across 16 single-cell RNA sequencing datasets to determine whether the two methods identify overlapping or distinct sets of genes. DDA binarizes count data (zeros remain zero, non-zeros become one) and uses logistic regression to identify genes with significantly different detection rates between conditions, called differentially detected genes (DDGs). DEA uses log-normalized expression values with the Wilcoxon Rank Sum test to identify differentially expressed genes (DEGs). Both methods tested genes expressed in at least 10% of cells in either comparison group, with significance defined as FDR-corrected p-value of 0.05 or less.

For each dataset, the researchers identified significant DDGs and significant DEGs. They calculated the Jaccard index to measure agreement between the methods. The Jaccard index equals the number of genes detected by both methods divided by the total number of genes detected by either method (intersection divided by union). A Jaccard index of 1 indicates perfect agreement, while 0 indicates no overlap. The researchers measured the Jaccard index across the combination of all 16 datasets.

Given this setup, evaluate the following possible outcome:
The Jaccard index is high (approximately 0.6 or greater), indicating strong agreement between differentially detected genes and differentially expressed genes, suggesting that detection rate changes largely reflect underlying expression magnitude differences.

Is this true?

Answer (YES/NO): YES